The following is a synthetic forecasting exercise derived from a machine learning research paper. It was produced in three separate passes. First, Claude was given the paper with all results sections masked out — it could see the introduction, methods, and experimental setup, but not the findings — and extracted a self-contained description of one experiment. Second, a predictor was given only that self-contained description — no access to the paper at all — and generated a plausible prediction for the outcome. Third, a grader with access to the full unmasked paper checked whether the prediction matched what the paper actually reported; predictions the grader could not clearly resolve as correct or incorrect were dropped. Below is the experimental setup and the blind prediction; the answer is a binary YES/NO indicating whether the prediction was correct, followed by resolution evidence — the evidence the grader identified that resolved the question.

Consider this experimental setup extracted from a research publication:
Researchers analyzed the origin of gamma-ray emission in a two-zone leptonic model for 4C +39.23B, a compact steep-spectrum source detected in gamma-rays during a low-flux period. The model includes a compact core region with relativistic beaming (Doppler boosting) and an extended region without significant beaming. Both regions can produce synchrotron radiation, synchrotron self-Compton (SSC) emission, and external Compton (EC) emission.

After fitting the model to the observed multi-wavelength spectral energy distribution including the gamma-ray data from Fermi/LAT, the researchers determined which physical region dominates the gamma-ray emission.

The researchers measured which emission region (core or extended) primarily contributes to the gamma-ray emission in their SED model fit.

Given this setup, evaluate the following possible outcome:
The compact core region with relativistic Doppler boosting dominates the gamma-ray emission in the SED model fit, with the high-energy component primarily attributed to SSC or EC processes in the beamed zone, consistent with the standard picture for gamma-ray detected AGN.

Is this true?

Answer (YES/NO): YES